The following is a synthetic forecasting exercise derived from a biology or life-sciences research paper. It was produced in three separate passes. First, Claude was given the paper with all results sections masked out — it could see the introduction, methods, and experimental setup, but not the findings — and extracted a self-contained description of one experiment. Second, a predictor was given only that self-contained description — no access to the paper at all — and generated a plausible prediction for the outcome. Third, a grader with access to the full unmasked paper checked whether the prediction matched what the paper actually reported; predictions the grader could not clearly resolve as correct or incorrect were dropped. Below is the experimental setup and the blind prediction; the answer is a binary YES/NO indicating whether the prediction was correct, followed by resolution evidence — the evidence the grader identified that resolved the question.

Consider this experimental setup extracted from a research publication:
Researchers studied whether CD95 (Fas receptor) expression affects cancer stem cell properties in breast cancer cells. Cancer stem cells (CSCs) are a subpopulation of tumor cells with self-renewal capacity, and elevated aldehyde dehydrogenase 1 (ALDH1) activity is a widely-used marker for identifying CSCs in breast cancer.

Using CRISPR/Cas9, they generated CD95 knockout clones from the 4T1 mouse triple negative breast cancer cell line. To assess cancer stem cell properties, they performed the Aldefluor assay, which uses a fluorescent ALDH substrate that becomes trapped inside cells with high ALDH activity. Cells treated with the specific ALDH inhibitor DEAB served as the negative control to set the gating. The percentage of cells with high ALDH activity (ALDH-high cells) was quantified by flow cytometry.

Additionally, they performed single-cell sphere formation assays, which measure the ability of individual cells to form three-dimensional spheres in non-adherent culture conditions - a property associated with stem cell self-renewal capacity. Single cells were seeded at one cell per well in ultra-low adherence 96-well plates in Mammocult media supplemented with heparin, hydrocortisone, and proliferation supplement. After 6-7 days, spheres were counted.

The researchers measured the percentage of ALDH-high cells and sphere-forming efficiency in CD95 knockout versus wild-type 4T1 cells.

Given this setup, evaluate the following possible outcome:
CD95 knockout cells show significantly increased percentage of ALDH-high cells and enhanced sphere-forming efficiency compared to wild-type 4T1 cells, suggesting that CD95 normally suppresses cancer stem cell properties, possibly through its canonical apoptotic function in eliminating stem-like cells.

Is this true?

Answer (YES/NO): NO